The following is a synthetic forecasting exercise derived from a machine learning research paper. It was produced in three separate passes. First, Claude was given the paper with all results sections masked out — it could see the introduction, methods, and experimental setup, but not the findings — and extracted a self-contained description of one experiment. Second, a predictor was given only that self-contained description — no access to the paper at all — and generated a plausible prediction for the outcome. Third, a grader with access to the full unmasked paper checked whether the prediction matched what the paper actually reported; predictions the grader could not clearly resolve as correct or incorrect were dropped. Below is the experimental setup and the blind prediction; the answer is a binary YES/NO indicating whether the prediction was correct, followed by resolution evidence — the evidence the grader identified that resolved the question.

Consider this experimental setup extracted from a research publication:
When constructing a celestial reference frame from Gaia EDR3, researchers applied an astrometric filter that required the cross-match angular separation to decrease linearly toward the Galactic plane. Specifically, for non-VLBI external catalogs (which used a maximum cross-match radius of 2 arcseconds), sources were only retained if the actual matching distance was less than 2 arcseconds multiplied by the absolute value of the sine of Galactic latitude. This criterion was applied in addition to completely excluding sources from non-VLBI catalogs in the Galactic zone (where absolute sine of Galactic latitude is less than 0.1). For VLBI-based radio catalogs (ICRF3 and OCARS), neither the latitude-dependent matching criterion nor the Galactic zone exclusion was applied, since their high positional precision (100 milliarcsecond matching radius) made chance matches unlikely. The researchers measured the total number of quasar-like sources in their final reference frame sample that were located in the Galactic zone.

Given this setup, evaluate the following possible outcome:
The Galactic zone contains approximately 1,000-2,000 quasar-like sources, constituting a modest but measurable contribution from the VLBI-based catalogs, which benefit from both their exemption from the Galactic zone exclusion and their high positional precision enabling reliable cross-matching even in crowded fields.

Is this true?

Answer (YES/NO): NO